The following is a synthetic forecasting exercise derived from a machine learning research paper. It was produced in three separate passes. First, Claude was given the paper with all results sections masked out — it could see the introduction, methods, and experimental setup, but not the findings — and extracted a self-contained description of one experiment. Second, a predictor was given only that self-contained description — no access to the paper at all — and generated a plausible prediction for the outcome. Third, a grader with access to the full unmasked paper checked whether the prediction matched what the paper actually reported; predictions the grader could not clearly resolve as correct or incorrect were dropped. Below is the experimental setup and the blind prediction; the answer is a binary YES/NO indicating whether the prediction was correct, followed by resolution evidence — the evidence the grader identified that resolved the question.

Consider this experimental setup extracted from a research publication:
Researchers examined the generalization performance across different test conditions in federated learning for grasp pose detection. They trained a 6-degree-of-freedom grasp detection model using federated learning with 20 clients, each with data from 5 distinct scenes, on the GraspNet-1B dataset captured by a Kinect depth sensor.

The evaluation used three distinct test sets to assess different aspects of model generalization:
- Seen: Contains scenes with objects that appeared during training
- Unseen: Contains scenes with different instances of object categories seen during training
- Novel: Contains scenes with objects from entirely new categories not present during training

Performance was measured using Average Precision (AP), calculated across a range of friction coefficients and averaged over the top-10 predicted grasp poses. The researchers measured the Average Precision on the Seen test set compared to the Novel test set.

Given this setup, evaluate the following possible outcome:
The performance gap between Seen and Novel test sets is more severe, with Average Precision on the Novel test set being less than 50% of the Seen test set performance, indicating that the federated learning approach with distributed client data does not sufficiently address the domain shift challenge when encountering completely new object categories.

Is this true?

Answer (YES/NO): YES